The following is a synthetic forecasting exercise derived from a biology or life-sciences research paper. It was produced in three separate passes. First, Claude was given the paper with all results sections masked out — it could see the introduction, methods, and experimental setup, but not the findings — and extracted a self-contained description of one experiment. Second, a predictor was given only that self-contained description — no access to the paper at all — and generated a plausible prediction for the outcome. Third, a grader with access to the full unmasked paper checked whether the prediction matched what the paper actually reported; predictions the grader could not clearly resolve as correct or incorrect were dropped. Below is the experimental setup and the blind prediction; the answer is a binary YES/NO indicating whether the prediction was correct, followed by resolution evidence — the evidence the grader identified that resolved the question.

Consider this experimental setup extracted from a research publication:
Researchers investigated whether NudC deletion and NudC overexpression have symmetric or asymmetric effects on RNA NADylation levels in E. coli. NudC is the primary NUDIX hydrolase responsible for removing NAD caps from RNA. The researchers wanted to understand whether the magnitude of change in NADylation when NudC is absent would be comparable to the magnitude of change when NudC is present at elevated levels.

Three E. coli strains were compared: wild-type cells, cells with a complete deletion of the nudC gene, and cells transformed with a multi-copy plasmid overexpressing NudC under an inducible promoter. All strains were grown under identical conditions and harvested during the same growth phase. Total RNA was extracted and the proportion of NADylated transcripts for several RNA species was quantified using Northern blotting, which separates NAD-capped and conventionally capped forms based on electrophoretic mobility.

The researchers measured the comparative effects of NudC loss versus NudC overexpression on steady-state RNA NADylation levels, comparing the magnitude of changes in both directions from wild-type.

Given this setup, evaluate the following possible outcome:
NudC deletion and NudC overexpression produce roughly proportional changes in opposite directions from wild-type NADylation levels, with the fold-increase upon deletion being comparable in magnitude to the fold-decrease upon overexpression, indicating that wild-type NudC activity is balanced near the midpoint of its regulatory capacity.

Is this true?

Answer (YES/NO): NO